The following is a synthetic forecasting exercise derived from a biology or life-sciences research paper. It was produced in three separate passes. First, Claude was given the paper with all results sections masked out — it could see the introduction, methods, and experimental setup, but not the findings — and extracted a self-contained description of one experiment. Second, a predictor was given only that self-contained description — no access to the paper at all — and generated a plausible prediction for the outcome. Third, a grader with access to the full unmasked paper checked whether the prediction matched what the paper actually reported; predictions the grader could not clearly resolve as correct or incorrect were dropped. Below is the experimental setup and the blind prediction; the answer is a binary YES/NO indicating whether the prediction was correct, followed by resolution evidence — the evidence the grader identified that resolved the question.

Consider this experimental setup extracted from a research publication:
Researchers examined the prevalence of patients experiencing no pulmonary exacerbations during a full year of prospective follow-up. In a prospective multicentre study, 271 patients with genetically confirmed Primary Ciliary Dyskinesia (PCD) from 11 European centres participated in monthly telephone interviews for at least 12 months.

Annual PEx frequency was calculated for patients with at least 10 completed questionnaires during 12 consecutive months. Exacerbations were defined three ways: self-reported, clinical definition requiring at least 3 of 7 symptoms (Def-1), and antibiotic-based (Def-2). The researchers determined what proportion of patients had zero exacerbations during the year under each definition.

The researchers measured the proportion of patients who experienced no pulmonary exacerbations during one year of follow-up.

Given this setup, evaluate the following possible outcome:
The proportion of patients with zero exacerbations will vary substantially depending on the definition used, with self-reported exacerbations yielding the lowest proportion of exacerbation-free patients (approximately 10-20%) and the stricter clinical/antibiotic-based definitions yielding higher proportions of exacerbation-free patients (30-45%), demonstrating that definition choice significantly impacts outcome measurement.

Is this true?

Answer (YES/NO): NO